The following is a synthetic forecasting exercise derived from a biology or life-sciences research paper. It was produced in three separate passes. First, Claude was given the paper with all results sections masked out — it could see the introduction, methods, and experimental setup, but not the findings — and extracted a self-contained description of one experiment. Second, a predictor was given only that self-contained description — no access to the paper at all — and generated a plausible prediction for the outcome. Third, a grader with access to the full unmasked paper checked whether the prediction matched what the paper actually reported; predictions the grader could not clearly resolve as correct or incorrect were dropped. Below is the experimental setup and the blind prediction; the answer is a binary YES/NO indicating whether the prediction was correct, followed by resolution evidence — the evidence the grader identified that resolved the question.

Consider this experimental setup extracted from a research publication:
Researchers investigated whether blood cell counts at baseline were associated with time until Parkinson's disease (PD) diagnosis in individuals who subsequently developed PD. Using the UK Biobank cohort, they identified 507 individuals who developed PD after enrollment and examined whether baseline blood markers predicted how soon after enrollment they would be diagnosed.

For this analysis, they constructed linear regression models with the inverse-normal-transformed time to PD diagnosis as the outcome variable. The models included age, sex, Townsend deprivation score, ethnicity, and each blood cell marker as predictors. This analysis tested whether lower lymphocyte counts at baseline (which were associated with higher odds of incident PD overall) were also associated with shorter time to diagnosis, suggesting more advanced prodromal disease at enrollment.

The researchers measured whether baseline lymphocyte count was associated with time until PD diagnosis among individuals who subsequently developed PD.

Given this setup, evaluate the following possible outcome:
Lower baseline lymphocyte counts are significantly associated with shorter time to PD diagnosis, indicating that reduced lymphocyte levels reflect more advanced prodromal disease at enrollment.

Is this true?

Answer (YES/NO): NO